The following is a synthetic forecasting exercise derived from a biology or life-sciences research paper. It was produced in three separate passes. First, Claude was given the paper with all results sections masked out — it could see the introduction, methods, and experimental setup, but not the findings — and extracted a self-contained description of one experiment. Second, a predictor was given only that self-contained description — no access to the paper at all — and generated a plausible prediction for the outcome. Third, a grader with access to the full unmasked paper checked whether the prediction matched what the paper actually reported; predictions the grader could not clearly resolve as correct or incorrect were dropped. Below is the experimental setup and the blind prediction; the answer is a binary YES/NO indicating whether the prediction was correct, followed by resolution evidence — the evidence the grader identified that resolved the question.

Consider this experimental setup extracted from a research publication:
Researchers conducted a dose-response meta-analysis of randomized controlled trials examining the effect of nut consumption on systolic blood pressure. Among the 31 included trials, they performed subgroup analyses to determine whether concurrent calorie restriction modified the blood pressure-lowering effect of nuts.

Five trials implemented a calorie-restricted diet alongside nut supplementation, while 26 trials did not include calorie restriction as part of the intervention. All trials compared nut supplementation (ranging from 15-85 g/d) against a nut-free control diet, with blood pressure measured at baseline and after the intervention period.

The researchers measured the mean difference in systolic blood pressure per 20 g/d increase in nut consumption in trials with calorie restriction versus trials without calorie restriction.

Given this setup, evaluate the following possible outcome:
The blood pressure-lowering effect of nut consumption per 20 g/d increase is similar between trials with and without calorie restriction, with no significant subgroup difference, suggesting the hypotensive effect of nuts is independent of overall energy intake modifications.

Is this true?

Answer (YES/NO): NO